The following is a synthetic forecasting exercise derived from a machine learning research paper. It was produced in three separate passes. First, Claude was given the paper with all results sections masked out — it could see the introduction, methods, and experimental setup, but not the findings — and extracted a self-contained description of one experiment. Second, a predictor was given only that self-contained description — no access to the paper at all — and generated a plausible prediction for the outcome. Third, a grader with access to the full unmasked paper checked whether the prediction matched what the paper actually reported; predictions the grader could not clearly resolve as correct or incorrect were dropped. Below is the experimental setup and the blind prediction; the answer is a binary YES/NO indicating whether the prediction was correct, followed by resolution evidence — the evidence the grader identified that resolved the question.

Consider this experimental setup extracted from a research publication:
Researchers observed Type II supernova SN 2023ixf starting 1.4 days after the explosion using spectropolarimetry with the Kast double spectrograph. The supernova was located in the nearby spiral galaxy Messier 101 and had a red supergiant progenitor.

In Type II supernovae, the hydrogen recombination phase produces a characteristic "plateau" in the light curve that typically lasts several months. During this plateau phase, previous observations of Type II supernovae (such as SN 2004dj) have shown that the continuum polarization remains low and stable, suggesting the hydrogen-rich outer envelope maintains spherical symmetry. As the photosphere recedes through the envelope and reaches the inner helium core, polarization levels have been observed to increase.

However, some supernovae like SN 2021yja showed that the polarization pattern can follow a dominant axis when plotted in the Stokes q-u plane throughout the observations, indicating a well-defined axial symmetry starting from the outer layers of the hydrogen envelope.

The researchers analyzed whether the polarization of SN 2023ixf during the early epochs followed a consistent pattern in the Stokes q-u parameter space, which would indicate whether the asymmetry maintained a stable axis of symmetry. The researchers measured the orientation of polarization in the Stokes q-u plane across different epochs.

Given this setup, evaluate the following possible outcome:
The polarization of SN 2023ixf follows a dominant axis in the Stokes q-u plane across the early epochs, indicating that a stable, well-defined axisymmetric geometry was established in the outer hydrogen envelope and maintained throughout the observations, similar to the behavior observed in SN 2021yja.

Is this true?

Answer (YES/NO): NO